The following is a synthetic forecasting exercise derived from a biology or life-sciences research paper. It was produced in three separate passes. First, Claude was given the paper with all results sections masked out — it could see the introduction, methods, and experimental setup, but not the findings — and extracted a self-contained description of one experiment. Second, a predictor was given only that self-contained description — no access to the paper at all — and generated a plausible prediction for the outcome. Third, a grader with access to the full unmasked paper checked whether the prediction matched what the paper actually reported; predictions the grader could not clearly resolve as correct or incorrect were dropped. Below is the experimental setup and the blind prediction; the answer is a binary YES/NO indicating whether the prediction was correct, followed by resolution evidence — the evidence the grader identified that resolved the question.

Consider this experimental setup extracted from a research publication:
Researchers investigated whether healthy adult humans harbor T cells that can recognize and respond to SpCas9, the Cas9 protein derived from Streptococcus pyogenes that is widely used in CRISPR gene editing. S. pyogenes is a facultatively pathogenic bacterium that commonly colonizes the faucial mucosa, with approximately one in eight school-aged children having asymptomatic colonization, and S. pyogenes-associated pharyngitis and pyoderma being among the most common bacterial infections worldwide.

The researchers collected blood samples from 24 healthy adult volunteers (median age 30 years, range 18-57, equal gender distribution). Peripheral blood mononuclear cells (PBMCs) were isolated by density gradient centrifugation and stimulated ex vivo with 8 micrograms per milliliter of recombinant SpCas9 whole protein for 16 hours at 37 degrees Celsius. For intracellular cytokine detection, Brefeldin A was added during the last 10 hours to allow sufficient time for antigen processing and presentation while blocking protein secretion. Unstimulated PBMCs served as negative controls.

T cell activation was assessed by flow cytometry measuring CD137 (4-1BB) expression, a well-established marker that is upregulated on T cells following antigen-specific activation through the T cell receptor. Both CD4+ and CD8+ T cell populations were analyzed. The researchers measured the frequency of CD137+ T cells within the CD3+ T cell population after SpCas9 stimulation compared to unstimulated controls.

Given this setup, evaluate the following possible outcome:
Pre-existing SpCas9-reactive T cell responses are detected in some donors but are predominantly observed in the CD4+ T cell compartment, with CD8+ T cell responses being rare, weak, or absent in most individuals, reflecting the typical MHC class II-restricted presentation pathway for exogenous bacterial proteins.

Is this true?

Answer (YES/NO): NO